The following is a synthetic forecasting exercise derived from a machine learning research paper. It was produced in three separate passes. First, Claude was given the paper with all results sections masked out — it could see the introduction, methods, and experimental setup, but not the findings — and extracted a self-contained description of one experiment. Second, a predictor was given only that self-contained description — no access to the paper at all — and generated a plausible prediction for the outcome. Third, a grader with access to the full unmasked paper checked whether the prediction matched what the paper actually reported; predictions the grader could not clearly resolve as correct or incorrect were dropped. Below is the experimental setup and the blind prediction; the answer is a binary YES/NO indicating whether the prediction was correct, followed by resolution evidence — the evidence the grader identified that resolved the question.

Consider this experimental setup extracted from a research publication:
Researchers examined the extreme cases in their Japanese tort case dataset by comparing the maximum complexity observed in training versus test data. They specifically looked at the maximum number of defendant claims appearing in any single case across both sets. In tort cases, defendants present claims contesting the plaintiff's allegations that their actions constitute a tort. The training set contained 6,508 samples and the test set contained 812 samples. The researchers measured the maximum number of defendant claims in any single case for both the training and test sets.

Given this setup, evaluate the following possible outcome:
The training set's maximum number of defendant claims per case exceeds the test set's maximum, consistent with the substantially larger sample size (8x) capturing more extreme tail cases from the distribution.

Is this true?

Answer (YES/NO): YES